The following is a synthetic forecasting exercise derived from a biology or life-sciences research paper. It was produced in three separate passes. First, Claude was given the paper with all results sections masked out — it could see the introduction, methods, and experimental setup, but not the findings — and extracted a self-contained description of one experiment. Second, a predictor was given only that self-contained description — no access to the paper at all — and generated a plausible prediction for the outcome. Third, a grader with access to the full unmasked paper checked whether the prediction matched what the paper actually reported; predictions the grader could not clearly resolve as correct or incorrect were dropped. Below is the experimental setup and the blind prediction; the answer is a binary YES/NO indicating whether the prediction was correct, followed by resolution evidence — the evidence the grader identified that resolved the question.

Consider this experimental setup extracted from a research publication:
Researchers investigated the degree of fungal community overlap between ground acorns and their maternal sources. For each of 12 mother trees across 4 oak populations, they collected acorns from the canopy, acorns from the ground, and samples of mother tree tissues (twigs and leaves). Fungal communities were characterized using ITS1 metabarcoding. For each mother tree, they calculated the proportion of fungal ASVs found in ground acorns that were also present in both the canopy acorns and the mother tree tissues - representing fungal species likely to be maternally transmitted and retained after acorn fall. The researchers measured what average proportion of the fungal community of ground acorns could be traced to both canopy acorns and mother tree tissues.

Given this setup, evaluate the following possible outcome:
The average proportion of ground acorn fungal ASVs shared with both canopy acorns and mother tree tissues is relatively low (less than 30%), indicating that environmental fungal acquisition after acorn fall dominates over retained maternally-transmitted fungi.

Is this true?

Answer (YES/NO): NO